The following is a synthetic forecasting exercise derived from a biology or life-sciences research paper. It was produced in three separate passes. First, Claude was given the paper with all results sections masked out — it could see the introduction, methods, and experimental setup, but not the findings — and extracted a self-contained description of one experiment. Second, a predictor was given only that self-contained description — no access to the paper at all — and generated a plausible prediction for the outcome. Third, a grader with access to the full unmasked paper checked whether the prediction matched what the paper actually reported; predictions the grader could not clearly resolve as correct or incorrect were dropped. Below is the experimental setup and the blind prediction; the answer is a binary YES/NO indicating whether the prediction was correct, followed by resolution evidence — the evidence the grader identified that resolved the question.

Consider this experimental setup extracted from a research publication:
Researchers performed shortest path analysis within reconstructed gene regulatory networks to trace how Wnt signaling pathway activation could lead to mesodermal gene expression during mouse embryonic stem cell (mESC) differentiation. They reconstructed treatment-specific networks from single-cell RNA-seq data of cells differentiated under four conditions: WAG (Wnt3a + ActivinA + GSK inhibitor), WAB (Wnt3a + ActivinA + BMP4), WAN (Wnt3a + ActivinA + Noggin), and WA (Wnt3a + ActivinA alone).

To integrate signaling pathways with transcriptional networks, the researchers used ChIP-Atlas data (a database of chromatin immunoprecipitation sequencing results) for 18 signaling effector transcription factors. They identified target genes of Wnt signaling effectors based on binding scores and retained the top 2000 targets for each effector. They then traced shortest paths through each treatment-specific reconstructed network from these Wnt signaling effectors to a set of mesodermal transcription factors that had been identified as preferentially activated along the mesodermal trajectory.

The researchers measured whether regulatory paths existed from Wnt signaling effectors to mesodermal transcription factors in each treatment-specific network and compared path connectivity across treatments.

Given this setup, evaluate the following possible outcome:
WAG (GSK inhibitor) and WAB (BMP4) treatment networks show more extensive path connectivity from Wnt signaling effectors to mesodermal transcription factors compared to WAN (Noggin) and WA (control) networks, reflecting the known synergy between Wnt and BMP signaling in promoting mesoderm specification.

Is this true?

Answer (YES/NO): NO